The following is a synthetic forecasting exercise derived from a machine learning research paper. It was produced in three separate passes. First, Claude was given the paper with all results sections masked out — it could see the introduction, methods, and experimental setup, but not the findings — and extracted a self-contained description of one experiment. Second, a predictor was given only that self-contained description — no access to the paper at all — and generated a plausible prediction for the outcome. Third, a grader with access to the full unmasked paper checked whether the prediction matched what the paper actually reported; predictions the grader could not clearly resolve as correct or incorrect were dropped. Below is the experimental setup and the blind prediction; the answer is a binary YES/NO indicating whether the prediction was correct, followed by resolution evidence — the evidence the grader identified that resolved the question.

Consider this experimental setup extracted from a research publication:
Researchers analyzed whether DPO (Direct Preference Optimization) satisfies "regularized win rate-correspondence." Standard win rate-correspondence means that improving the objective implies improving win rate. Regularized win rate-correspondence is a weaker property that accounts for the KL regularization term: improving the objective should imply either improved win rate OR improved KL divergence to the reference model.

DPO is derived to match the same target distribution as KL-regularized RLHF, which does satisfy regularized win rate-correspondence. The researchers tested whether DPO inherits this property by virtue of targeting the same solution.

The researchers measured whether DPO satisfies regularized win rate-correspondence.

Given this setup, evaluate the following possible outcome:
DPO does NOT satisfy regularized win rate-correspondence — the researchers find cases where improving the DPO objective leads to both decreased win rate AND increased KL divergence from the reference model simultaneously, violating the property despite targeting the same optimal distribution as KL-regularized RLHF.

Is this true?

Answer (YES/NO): YES